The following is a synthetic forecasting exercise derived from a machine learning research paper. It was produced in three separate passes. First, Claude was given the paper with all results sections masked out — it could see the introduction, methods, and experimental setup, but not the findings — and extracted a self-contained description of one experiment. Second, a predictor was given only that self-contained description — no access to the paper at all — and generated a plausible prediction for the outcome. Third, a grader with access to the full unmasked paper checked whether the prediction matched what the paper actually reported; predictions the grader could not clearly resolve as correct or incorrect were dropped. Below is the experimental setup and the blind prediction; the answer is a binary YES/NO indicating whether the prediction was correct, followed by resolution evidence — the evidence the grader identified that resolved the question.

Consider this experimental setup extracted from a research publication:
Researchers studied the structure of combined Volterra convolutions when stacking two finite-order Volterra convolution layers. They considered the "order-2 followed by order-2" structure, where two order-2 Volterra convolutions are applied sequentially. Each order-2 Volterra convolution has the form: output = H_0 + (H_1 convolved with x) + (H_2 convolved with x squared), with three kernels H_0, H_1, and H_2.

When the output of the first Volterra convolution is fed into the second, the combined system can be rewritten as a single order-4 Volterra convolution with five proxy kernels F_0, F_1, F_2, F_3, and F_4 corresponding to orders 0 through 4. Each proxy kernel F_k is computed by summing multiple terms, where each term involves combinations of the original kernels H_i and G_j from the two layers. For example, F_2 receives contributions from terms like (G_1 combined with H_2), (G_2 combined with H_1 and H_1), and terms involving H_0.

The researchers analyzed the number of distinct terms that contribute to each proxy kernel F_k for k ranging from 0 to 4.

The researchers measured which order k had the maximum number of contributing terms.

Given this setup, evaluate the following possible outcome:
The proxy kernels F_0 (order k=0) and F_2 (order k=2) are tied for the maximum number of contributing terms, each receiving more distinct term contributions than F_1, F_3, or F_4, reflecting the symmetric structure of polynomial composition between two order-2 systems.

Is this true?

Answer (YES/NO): NO